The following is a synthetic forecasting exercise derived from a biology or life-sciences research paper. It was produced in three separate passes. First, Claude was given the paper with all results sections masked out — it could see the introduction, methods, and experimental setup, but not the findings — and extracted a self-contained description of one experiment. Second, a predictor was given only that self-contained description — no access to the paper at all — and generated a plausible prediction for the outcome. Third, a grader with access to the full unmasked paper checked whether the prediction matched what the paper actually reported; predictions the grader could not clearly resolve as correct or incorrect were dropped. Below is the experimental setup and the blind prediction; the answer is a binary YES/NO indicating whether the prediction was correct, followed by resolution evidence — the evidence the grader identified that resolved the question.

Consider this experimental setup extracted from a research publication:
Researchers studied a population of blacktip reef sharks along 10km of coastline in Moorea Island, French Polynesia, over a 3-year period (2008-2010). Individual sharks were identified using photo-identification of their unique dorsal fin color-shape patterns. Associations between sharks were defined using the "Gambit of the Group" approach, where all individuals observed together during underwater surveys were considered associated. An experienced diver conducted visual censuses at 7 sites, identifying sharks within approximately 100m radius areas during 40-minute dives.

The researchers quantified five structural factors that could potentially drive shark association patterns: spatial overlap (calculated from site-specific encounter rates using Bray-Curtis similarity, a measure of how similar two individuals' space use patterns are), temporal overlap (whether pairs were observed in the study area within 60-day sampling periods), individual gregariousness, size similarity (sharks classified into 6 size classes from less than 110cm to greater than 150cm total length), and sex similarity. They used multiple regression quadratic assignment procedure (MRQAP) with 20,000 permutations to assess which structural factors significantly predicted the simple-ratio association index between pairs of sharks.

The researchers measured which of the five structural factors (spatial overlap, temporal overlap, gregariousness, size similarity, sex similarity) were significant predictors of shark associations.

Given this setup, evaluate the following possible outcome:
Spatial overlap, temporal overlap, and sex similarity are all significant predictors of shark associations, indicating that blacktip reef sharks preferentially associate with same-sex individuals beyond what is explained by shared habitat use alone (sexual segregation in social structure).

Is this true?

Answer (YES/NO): NO